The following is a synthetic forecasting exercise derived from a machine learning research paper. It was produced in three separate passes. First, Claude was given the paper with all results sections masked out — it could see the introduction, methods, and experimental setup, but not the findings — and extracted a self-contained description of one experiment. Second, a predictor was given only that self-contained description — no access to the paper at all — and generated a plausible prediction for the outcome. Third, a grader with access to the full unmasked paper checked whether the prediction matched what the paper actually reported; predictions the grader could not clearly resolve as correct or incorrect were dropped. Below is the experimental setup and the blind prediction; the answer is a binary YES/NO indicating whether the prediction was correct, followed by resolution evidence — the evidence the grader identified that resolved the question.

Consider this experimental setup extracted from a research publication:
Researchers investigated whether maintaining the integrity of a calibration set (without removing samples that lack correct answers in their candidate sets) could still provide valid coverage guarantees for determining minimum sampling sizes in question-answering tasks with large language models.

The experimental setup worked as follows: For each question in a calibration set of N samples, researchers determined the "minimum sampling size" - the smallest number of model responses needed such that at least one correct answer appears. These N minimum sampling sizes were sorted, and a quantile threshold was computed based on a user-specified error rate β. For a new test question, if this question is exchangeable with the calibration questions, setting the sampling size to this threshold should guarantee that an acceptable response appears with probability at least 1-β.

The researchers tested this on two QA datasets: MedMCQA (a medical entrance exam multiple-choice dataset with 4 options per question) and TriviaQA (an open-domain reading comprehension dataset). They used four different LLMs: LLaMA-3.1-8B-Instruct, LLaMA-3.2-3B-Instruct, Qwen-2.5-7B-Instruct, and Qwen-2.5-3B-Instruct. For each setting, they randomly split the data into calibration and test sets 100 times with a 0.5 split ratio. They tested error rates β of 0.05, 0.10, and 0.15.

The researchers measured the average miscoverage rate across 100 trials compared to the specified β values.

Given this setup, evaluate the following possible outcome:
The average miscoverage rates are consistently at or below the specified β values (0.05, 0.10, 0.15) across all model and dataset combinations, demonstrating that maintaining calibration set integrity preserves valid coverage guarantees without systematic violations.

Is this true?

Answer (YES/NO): YES